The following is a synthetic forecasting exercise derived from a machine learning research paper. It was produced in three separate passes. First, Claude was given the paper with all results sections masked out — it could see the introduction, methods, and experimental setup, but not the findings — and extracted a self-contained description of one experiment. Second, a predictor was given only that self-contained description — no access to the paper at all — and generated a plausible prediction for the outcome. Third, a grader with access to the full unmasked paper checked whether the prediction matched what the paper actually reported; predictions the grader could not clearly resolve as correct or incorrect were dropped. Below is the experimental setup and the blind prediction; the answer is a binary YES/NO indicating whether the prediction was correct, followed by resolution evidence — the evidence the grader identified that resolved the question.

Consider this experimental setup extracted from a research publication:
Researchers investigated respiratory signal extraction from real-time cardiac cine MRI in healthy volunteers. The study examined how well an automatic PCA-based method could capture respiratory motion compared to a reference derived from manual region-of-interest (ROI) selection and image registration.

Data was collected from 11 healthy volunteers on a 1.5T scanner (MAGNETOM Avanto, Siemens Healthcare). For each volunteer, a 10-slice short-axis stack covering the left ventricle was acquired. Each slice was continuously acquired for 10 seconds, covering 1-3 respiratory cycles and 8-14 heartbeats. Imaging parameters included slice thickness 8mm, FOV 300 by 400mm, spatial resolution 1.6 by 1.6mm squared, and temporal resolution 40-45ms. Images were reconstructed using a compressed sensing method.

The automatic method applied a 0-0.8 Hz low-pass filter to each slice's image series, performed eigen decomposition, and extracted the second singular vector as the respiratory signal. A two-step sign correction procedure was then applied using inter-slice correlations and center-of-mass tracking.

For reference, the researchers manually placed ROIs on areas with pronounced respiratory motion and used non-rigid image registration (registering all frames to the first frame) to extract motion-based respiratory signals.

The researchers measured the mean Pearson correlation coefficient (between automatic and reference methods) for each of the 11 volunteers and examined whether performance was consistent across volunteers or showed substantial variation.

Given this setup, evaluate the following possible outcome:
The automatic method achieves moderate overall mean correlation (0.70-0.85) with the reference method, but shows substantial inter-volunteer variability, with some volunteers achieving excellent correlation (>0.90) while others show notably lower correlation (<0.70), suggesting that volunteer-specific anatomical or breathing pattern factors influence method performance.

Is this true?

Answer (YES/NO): NO